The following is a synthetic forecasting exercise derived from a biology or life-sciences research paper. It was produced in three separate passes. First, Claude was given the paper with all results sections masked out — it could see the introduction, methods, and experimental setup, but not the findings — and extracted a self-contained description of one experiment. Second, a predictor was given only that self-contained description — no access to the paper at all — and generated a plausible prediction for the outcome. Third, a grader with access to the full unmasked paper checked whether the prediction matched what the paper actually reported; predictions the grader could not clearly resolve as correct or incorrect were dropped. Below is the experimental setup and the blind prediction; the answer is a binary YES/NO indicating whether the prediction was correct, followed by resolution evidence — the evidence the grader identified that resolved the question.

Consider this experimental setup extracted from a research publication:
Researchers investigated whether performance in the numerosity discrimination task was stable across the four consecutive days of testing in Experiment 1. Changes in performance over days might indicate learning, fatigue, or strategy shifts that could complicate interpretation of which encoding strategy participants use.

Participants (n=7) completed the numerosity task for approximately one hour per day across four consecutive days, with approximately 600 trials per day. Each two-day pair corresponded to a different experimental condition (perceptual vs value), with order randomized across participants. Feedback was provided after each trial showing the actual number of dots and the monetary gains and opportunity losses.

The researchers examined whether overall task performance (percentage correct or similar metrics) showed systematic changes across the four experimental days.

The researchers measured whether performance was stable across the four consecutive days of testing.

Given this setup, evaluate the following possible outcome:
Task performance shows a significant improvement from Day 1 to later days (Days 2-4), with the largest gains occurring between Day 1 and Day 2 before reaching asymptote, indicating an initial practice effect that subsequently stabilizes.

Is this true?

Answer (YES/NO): NO